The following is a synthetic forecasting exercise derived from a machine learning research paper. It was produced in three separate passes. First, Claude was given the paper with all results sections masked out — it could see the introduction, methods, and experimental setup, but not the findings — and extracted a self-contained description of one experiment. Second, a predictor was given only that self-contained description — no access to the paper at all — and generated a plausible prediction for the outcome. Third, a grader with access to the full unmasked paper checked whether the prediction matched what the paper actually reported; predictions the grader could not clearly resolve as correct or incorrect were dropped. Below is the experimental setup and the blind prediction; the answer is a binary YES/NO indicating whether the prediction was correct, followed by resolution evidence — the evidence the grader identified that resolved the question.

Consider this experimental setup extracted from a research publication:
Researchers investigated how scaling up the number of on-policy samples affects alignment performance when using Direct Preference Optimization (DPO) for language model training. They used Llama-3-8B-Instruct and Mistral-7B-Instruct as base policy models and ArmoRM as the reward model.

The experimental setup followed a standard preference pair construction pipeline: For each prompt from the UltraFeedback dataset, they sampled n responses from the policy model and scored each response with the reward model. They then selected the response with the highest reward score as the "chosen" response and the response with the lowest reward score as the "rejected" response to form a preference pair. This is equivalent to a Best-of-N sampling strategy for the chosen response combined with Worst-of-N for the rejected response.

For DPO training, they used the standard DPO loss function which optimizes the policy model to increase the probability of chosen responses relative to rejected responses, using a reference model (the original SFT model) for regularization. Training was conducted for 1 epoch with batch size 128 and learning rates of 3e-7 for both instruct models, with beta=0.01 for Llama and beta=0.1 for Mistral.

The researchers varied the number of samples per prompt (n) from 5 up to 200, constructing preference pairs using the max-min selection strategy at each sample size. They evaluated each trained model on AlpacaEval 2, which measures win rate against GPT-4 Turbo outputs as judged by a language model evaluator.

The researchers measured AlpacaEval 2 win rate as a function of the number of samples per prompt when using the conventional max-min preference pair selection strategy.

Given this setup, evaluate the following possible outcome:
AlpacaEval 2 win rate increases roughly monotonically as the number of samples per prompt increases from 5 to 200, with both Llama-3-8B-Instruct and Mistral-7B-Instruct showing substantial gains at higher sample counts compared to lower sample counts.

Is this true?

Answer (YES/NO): NO